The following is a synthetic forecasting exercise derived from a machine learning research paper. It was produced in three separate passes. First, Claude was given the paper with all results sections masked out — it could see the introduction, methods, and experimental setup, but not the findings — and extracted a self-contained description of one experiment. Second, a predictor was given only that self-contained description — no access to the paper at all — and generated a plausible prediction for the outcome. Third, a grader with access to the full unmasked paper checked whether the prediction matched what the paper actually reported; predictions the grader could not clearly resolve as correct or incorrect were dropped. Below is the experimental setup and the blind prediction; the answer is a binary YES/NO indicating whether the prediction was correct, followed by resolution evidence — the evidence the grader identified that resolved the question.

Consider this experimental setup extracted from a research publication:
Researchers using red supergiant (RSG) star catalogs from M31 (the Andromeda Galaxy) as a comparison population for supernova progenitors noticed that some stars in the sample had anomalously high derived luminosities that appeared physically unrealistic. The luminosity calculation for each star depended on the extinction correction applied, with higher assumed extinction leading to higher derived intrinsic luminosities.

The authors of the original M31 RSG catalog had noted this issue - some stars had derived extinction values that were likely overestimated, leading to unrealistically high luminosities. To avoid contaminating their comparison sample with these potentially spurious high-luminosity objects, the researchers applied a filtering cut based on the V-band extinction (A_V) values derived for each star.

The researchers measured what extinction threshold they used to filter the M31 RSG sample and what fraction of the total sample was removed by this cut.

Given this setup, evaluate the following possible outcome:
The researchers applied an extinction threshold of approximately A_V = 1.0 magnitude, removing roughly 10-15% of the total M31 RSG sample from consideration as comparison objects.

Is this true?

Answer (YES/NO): NO